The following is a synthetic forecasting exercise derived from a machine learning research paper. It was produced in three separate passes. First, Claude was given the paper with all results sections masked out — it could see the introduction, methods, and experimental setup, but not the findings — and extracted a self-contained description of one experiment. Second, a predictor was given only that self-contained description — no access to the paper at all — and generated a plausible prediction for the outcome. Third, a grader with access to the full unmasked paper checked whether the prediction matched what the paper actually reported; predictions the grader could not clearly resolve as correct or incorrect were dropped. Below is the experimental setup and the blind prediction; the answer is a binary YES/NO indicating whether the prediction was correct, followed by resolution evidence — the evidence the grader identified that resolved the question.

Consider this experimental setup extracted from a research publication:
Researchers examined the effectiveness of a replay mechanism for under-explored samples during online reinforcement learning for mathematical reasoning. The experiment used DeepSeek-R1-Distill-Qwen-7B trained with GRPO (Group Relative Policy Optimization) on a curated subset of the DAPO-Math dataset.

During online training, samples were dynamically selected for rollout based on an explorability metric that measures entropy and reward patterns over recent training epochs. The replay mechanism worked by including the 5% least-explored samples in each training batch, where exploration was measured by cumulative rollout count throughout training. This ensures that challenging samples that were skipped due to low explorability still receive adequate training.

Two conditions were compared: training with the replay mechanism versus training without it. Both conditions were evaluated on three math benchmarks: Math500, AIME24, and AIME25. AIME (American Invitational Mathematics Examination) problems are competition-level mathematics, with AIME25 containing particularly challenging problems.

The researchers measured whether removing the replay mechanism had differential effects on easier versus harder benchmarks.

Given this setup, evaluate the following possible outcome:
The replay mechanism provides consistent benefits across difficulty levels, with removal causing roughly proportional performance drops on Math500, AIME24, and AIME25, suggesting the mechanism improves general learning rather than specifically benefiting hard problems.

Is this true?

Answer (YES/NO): NO